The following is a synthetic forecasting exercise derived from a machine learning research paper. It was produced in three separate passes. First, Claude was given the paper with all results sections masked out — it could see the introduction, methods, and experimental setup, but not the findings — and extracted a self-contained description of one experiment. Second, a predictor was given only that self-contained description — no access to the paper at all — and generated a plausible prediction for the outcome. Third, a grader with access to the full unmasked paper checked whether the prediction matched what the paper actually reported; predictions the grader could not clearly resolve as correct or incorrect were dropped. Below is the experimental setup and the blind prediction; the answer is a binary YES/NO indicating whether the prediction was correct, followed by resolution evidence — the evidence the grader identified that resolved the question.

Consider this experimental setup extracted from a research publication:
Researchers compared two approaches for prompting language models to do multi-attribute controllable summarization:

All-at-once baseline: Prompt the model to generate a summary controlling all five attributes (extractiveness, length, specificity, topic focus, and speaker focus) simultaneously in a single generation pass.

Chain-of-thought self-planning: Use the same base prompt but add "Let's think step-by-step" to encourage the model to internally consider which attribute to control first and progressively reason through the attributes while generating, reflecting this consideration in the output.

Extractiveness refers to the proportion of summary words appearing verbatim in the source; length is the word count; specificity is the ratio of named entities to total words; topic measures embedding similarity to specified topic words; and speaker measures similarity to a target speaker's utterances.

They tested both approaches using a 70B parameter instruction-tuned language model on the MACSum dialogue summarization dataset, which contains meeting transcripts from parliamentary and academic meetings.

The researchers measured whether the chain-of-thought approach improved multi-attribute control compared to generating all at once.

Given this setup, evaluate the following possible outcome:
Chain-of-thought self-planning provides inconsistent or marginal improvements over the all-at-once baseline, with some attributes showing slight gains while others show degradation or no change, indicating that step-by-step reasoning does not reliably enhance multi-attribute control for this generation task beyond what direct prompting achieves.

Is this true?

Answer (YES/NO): NO